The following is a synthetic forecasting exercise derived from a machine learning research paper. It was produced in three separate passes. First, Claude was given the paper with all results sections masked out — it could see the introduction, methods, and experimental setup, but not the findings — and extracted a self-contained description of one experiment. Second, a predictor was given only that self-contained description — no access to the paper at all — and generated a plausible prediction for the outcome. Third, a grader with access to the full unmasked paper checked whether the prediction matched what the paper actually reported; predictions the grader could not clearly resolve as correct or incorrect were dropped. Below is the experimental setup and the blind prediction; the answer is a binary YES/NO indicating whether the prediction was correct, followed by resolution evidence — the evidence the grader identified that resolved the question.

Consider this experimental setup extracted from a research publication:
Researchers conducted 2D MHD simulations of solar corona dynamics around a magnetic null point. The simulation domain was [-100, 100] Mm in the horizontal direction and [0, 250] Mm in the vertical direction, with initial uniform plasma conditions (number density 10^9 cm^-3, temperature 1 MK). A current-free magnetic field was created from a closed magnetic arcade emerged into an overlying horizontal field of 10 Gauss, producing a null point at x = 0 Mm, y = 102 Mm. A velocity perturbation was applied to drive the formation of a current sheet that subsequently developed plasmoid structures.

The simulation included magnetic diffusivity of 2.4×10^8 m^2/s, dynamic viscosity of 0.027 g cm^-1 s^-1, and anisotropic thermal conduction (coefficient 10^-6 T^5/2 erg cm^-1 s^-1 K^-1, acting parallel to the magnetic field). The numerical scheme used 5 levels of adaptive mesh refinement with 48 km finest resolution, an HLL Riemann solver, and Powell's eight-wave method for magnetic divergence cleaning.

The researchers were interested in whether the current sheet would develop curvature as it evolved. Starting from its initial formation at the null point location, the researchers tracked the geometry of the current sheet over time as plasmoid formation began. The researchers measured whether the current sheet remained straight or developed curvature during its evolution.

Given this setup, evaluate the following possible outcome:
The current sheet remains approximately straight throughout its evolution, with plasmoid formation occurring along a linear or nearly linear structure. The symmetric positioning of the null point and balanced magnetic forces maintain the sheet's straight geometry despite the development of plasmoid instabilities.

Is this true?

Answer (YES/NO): NO